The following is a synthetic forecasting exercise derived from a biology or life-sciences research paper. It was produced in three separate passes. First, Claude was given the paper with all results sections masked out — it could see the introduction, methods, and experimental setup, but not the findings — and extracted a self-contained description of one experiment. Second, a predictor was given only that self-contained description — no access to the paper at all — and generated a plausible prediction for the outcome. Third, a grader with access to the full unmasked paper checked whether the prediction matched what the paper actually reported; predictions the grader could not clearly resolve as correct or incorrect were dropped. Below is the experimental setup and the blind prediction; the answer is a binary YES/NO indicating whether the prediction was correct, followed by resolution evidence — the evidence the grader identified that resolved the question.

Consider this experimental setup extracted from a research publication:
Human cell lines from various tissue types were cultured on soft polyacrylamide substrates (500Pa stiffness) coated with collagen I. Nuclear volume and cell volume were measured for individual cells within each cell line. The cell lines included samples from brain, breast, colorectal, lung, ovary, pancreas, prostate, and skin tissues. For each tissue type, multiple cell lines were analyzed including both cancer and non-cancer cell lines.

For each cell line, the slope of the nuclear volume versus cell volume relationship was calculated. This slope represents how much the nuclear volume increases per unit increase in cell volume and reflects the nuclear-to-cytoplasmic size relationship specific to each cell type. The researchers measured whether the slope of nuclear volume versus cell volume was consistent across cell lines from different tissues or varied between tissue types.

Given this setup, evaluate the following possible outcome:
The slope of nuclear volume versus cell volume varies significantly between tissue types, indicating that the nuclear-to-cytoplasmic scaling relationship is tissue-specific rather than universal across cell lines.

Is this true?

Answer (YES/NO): YES